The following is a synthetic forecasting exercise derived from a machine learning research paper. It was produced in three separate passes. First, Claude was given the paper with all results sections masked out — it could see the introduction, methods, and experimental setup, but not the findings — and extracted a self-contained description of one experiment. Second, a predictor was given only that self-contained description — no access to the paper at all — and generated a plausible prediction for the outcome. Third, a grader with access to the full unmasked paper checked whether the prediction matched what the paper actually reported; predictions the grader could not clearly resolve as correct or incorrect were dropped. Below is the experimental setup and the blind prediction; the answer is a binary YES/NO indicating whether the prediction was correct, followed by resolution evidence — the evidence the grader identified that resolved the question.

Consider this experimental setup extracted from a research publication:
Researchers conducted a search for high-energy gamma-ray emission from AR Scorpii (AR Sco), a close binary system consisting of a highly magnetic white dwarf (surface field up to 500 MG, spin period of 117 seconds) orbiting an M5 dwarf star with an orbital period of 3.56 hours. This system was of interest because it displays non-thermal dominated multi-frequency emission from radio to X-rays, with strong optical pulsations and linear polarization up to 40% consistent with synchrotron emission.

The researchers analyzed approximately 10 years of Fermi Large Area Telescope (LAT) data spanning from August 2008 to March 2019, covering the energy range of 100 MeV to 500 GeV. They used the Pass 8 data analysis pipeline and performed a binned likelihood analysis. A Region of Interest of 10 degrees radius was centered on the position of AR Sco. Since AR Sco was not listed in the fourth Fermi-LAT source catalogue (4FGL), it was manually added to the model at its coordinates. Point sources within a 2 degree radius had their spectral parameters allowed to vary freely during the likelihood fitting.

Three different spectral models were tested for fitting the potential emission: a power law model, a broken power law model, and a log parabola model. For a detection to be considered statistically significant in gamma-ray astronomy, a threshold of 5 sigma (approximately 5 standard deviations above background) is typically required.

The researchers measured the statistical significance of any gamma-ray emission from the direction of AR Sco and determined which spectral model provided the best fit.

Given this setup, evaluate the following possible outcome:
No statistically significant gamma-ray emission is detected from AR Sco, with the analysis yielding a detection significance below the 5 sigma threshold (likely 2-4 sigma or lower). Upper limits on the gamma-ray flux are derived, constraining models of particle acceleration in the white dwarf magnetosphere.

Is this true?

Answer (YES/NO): YES